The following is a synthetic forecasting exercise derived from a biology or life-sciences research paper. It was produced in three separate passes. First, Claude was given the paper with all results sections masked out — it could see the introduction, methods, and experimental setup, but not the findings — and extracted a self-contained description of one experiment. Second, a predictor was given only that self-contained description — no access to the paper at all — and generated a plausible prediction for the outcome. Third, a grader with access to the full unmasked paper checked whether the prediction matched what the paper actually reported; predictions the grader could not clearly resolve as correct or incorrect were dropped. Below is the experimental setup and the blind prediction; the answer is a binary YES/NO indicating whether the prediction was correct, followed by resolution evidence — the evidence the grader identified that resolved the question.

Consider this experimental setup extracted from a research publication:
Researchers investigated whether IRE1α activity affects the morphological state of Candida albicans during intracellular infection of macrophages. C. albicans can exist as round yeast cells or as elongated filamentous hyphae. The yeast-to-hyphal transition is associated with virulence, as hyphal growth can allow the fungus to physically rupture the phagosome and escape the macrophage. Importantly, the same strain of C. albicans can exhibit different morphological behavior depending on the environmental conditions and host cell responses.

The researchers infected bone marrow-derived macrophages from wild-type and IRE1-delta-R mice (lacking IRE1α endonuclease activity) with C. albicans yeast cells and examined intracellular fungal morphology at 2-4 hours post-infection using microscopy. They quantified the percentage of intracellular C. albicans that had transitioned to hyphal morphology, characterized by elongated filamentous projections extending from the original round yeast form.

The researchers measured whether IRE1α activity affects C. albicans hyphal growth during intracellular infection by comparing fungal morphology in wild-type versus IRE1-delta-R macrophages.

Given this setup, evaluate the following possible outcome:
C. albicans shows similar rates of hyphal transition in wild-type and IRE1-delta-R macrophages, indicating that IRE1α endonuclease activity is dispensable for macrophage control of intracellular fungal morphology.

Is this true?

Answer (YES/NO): NO